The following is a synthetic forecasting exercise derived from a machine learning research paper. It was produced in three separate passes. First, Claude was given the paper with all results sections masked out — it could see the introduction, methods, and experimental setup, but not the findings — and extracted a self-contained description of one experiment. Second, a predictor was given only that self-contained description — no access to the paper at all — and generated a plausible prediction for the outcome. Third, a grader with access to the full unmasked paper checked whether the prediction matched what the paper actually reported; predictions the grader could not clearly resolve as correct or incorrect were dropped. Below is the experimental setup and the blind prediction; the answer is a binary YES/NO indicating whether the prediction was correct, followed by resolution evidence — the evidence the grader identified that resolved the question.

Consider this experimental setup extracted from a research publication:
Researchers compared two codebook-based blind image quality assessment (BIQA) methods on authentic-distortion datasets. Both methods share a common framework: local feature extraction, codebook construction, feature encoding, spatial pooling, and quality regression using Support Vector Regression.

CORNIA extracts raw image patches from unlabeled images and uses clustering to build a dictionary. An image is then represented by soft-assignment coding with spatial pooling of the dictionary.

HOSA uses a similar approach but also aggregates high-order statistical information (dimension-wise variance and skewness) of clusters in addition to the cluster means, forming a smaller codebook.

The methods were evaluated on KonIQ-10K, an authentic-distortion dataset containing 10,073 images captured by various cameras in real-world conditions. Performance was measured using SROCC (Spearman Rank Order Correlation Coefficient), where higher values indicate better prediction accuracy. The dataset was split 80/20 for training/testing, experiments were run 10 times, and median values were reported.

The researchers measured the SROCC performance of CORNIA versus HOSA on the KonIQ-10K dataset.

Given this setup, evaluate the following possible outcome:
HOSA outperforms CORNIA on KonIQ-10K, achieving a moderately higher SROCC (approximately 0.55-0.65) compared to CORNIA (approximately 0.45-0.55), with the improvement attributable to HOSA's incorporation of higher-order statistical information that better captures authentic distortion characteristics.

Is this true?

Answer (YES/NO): NO